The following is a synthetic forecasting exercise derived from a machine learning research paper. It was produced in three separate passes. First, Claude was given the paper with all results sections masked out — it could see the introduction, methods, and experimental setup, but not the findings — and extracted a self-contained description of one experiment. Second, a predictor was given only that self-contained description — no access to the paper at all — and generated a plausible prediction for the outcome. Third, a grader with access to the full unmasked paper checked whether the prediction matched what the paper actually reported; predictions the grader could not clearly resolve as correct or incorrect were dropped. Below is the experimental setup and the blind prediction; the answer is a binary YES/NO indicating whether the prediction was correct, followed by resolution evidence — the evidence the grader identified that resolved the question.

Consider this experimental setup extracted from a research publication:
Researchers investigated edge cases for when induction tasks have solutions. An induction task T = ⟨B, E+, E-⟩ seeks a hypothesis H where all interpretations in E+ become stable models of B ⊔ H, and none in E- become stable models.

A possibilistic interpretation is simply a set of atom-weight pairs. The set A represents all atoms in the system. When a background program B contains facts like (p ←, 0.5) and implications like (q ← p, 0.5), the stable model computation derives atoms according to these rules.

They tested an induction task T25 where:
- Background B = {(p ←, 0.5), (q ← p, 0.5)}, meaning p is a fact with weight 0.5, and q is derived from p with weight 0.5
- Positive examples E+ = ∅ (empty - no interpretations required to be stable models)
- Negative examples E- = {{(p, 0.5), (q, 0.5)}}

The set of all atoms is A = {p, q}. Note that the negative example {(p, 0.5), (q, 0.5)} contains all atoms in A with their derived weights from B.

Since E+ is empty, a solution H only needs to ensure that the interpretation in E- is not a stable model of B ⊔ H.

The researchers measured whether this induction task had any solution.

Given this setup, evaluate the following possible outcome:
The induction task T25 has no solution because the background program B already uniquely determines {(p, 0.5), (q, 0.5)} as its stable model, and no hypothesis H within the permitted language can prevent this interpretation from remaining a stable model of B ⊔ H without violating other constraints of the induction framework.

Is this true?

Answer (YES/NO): YES